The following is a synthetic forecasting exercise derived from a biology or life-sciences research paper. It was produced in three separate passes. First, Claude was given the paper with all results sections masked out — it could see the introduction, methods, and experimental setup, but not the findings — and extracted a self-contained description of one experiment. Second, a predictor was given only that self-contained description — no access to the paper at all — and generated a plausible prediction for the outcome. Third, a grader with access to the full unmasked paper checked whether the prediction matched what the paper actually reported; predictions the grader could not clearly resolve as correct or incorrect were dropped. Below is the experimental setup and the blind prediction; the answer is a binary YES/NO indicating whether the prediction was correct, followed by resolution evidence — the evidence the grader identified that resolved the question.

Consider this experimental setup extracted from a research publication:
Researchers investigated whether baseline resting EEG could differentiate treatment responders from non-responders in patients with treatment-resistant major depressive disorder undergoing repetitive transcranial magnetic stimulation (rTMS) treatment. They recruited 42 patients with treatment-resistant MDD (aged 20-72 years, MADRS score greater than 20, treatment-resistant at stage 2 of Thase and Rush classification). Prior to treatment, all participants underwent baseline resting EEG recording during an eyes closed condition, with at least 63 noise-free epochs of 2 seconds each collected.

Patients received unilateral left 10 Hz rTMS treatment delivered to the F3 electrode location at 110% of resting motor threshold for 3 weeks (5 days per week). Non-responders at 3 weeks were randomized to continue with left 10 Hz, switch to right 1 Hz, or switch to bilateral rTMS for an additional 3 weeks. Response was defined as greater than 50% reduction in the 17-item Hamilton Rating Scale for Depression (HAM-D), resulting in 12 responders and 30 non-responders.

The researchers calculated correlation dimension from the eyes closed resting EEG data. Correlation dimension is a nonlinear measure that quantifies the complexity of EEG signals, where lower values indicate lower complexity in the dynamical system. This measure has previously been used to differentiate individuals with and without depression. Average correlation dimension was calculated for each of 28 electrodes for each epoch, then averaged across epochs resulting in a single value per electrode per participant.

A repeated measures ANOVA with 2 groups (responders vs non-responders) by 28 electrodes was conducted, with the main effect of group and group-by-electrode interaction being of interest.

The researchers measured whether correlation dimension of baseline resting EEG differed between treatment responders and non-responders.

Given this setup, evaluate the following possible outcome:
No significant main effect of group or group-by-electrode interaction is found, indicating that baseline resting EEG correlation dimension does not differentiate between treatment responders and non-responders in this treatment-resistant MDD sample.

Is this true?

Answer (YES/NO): YES